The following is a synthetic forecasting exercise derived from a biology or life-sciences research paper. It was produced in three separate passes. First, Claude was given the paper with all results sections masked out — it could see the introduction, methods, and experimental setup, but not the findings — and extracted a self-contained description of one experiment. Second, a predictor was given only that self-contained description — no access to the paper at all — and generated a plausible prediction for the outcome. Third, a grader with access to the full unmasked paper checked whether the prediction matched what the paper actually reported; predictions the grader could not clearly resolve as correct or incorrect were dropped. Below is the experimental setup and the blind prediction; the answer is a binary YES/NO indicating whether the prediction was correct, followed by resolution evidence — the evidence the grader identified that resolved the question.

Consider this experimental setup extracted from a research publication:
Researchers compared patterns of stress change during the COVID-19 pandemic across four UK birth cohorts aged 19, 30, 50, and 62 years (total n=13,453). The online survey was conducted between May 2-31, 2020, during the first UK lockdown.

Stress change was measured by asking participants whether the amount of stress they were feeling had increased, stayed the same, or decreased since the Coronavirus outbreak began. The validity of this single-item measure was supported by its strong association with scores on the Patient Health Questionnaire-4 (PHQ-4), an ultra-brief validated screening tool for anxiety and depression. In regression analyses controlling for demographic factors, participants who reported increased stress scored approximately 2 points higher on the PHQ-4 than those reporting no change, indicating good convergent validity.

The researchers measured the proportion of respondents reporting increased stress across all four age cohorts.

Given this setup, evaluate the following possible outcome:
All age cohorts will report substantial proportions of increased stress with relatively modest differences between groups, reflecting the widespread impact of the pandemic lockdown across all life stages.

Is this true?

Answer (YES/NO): NO